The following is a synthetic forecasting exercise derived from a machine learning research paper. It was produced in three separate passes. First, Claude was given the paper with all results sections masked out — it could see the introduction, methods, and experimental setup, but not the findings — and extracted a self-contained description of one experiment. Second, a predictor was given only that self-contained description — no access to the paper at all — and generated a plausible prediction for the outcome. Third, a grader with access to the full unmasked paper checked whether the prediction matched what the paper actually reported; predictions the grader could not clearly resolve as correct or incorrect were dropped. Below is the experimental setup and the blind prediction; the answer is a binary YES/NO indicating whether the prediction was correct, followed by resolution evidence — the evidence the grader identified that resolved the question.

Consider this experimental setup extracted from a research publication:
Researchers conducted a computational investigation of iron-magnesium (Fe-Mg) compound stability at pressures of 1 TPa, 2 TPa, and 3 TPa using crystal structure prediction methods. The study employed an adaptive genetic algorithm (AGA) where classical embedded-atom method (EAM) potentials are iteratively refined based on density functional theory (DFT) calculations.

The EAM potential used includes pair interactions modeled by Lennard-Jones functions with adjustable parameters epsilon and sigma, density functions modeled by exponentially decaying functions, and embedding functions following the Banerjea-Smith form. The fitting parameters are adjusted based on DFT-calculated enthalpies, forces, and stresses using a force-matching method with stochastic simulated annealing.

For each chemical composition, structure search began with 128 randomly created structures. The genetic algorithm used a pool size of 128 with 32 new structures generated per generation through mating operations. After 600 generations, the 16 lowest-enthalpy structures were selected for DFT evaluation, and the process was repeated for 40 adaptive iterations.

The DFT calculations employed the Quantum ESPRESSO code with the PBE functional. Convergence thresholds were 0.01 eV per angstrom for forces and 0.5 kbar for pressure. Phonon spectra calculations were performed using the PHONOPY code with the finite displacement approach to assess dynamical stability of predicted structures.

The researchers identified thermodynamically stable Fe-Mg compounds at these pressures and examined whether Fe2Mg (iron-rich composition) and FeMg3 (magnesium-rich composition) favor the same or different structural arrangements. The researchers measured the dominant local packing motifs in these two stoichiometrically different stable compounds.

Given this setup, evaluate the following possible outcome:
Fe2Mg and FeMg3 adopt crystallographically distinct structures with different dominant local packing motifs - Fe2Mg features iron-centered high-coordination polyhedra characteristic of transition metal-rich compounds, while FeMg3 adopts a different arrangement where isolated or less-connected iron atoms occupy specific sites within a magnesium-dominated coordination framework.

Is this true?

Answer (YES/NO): NO